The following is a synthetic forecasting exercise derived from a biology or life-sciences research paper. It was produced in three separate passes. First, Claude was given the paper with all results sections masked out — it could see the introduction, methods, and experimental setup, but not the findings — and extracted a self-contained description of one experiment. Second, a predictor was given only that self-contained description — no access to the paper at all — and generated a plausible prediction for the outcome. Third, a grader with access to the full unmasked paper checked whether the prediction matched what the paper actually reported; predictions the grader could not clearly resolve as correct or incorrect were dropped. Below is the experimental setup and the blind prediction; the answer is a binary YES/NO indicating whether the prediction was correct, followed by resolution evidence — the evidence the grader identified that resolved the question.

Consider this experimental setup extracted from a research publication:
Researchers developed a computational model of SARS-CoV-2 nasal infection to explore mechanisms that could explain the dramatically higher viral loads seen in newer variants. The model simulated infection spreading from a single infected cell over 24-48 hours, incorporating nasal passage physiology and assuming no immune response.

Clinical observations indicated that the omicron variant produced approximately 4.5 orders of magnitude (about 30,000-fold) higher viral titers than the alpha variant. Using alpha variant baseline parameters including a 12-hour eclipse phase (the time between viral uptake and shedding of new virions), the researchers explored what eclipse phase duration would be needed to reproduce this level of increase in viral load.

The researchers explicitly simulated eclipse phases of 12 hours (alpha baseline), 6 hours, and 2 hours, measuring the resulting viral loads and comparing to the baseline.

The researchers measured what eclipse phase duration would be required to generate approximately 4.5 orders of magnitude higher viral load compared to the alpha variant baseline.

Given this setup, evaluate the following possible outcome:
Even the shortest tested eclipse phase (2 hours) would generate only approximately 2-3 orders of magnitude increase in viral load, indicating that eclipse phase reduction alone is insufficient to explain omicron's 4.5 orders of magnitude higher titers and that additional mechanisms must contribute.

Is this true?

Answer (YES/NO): YES